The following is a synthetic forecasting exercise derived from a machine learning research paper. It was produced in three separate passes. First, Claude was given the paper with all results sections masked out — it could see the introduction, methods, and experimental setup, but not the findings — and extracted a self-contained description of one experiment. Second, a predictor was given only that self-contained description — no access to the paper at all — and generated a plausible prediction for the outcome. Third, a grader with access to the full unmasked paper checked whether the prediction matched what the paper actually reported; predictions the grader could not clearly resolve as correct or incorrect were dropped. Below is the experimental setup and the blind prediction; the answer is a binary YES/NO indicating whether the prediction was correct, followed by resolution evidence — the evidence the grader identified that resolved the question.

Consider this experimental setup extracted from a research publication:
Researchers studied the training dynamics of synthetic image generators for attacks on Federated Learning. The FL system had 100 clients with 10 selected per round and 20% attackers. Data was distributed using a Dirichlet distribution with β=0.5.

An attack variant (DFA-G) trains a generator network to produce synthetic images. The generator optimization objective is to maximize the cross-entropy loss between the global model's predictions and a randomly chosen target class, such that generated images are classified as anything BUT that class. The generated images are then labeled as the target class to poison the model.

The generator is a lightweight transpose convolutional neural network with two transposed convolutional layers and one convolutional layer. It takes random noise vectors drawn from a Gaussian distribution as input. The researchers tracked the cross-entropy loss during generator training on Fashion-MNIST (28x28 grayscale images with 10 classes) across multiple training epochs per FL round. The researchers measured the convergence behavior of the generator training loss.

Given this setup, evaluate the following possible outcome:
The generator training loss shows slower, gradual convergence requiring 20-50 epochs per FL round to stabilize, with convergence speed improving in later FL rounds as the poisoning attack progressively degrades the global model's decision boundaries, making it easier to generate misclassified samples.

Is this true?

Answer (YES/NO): NO